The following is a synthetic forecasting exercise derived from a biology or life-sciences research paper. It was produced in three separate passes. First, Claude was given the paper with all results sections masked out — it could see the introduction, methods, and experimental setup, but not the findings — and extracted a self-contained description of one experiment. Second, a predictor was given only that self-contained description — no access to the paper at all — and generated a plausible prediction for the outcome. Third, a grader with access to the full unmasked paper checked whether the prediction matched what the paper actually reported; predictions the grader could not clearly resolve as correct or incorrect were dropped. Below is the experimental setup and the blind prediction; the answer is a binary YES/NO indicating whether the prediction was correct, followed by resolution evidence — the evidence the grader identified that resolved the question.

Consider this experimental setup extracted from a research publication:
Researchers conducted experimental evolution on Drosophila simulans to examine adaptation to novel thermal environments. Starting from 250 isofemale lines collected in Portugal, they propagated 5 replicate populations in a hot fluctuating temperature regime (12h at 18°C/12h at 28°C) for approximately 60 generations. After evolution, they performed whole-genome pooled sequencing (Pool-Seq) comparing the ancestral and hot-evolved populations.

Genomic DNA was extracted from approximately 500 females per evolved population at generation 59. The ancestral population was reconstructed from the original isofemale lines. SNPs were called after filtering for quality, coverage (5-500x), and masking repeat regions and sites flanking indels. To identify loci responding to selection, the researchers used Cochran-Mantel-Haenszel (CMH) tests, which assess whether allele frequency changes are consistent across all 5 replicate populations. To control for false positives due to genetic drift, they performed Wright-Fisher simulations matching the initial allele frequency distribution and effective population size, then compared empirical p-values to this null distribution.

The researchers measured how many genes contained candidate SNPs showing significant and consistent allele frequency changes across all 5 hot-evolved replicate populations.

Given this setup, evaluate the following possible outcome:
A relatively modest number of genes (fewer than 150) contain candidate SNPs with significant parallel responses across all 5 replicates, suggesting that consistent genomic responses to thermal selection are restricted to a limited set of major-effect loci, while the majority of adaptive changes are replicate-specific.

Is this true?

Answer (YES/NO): YES